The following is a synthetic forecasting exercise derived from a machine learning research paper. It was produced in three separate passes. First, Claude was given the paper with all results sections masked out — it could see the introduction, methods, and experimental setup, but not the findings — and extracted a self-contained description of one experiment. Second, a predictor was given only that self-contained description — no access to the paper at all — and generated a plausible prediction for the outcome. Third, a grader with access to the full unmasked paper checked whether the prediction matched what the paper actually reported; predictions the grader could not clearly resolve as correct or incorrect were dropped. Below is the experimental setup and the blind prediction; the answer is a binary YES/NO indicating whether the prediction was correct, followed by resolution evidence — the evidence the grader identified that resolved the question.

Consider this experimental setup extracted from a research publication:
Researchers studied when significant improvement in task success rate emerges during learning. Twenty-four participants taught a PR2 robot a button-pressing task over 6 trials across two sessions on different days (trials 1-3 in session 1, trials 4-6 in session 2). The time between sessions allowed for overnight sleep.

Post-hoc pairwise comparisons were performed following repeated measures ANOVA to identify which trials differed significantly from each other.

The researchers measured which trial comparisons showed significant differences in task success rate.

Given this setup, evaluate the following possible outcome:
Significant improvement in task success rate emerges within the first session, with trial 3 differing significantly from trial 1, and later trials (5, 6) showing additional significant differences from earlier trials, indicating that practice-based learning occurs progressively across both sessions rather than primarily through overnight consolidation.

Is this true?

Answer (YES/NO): NO